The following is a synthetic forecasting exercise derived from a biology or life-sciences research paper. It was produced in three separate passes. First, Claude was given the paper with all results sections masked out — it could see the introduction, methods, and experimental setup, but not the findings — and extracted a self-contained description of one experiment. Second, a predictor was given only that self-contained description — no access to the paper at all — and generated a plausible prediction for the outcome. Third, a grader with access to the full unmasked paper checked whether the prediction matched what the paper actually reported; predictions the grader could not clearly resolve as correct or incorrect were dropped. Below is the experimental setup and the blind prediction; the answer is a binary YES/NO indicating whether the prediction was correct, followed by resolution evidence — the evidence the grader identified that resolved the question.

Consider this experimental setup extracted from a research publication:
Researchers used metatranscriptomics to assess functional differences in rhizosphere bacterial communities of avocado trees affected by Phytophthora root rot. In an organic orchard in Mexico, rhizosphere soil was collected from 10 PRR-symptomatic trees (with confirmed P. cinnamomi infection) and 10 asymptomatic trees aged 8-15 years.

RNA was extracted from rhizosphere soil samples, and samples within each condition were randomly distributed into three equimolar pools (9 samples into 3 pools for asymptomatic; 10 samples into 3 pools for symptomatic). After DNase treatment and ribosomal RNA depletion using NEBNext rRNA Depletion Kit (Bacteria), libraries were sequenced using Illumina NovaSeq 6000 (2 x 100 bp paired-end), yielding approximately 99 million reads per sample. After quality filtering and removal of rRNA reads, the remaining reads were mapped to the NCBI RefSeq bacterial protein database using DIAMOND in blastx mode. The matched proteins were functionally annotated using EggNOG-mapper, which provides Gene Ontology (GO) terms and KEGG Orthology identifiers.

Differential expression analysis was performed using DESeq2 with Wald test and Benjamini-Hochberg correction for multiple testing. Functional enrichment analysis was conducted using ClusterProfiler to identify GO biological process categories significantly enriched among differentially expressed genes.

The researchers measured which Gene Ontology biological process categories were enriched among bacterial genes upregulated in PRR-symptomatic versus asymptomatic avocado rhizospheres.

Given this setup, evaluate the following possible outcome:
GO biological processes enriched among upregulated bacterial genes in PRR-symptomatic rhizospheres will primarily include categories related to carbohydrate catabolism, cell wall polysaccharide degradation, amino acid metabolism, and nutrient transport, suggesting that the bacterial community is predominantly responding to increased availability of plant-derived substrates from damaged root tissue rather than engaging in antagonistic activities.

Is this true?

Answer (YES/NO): NO